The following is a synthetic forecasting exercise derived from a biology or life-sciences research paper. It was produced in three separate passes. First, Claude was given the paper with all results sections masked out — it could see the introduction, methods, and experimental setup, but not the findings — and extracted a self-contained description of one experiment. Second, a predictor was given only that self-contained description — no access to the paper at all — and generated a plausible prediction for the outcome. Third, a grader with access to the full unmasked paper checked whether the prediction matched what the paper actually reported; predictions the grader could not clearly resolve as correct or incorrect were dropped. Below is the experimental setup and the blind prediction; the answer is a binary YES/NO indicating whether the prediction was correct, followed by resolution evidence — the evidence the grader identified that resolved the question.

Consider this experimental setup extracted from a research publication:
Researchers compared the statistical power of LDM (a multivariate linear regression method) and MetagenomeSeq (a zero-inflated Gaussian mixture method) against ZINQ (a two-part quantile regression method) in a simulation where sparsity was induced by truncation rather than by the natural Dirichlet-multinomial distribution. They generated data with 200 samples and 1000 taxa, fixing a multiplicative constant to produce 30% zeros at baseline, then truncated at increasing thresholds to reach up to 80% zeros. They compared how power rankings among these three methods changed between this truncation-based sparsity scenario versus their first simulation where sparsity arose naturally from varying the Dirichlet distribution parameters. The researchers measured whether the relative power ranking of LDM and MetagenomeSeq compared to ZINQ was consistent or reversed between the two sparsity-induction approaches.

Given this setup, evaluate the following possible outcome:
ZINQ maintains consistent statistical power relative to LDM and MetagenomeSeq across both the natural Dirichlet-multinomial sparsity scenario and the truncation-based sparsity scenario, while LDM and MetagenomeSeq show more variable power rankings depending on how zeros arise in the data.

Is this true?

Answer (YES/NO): NO